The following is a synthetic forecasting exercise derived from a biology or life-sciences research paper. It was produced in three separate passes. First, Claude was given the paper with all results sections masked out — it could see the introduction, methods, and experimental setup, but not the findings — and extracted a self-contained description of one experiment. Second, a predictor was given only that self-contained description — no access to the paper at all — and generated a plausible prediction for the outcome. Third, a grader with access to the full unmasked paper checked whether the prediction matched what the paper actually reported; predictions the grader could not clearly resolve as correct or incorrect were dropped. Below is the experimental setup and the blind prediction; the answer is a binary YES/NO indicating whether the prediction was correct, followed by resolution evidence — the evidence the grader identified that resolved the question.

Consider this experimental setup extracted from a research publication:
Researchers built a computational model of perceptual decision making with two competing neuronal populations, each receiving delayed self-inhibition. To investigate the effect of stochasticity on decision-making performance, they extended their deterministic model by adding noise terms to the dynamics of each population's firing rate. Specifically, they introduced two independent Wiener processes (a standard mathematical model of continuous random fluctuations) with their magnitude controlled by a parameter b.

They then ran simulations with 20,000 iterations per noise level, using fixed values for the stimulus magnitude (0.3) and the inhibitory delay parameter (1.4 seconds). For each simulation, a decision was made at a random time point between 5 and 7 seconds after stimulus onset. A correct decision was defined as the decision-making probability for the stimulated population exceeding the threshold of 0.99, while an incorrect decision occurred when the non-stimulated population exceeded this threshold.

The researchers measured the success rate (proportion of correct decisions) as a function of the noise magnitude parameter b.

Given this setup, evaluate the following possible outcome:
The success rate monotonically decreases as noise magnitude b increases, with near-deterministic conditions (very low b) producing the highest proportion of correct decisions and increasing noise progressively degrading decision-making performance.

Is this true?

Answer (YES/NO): YES